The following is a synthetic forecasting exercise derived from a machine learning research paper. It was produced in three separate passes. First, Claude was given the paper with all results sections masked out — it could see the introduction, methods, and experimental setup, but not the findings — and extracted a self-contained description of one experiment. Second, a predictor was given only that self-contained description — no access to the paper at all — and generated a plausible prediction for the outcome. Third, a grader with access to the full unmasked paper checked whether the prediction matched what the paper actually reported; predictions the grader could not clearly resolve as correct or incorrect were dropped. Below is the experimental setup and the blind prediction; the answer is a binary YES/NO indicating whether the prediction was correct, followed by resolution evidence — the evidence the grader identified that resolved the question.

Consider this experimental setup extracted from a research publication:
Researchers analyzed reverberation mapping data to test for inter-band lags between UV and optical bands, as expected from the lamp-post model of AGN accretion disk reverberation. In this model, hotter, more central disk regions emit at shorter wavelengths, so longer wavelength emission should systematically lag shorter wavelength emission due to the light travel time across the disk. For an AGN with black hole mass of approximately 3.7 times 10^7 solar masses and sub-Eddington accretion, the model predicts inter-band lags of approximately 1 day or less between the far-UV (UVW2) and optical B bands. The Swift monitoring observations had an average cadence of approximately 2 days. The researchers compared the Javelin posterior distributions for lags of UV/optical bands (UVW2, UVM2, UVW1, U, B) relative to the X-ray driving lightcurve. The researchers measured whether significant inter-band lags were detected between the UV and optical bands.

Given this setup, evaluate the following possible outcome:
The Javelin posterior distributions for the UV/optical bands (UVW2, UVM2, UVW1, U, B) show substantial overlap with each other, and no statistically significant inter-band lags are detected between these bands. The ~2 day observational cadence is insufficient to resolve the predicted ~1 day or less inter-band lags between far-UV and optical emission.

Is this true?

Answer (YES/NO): YES